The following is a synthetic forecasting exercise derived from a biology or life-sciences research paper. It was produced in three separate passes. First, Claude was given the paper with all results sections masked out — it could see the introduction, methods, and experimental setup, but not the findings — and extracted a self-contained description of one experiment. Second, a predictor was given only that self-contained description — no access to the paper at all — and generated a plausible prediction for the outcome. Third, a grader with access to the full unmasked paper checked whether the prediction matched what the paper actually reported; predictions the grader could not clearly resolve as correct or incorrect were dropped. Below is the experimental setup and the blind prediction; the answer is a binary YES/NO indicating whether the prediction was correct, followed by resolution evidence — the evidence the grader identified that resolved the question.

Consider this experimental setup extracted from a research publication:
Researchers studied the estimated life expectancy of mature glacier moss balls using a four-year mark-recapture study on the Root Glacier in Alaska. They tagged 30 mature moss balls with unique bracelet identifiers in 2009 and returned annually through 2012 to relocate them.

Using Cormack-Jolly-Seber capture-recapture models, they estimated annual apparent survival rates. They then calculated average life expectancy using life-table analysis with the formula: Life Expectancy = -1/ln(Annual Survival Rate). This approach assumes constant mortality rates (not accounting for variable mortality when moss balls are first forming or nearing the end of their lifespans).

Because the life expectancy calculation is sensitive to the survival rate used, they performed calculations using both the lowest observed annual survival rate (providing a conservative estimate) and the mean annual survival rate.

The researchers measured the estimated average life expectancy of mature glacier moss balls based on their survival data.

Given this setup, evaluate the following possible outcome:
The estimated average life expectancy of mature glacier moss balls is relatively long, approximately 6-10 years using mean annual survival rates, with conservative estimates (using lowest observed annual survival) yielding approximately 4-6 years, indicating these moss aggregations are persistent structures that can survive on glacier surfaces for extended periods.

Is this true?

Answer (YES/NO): NO